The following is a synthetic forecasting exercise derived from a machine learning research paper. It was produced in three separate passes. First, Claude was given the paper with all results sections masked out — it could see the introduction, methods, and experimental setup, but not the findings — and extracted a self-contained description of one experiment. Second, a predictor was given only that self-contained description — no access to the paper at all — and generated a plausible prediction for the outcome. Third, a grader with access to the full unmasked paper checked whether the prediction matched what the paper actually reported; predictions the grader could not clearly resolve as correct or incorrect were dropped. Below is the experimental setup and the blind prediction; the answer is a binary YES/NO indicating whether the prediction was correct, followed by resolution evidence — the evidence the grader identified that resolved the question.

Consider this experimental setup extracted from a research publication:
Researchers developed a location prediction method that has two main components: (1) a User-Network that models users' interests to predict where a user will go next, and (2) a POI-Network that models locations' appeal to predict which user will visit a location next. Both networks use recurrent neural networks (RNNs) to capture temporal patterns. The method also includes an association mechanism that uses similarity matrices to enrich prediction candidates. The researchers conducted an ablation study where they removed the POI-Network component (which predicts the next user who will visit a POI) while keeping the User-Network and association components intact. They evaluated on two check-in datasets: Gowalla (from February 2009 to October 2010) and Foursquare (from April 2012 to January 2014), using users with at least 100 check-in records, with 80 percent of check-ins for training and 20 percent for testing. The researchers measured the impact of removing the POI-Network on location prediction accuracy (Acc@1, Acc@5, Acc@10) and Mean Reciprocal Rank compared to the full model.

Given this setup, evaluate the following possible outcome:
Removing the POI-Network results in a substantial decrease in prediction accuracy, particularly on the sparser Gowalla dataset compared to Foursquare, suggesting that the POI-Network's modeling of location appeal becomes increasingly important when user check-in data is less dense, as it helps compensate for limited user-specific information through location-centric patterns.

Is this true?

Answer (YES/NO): NO